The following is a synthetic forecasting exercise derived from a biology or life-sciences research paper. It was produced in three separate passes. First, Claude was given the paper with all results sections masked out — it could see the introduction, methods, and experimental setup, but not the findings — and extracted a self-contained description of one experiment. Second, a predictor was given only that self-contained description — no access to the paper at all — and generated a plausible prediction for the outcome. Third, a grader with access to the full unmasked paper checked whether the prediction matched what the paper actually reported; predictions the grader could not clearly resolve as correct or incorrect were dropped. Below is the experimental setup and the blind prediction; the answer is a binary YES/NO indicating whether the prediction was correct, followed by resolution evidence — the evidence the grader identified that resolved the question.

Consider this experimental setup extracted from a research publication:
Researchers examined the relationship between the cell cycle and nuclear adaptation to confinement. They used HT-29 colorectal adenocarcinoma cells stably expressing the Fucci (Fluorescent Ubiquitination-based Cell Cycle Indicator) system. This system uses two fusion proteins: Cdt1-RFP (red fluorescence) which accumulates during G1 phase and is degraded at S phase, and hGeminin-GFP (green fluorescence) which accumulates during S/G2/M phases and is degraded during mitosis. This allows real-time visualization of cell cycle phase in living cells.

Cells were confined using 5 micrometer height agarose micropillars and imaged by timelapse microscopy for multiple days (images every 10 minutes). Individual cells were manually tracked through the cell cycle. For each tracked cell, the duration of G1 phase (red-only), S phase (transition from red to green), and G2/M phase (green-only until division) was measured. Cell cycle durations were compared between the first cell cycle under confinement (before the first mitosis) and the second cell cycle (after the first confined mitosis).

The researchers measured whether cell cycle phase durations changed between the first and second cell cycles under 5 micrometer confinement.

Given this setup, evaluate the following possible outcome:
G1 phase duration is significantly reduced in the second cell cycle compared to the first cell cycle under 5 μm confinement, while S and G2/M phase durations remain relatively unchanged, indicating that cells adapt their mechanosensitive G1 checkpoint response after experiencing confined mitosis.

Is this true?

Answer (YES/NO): NO